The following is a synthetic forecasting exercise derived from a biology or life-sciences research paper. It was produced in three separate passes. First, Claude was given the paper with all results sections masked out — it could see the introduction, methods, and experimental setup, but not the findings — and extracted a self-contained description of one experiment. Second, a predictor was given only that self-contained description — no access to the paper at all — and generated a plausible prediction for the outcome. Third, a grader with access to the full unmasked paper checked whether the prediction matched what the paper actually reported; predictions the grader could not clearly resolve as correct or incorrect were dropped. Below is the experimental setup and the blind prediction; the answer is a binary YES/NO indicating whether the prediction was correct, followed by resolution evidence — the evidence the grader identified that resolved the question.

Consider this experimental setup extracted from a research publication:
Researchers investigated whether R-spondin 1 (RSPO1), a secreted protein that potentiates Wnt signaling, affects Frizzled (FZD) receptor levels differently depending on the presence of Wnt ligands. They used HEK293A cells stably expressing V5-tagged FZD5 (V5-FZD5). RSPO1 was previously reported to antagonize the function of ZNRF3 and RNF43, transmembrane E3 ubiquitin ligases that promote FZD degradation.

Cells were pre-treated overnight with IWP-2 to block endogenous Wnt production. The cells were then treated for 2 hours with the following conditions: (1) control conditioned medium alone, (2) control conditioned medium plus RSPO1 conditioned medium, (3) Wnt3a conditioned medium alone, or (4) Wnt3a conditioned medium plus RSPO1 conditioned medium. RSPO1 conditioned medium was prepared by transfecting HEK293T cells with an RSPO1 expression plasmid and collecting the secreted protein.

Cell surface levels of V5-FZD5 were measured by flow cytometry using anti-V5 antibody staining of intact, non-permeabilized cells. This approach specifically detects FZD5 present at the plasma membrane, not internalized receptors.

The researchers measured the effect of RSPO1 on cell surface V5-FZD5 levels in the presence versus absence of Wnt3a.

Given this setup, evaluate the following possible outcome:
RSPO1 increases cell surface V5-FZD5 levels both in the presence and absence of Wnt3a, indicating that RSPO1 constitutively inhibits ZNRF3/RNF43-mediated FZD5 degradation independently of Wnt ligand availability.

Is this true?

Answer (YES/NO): NO